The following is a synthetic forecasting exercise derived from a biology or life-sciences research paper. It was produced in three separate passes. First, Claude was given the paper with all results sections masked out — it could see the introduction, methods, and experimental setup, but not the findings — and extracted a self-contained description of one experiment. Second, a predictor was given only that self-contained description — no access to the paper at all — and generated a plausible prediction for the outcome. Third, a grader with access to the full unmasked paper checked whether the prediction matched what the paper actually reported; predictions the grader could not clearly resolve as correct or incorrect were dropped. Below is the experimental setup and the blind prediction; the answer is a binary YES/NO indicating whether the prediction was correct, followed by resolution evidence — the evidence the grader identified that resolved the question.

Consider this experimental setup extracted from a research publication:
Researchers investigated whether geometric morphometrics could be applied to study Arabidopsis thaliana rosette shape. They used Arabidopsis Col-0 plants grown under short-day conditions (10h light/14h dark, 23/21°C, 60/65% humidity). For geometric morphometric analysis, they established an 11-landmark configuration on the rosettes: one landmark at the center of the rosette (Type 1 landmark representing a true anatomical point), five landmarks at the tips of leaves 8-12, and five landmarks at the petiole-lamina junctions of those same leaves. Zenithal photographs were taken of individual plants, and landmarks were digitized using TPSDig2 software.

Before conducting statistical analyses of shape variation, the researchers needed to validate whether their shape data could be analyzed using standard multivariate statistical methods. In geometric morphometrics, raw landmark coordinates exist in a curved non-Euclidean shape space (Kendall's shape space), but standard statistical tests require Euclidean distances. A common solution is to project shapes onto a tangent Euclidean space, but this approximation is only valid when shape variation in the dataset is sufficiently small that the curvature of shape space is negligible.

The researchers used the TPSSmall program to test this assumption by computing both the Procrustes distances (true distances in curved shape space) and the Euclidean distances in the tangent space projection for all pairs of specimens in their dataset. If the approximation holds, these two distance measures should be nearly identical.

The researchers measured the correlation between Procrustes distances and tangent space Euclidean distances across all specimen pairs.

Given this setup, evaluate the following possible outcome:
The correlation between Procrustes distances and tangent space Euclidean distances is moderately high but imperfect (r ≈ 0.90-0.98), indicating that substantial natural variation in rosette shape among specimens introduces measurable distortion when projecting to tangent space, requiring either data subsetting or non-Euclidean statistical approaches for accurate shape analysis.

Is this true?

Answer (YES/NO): NO